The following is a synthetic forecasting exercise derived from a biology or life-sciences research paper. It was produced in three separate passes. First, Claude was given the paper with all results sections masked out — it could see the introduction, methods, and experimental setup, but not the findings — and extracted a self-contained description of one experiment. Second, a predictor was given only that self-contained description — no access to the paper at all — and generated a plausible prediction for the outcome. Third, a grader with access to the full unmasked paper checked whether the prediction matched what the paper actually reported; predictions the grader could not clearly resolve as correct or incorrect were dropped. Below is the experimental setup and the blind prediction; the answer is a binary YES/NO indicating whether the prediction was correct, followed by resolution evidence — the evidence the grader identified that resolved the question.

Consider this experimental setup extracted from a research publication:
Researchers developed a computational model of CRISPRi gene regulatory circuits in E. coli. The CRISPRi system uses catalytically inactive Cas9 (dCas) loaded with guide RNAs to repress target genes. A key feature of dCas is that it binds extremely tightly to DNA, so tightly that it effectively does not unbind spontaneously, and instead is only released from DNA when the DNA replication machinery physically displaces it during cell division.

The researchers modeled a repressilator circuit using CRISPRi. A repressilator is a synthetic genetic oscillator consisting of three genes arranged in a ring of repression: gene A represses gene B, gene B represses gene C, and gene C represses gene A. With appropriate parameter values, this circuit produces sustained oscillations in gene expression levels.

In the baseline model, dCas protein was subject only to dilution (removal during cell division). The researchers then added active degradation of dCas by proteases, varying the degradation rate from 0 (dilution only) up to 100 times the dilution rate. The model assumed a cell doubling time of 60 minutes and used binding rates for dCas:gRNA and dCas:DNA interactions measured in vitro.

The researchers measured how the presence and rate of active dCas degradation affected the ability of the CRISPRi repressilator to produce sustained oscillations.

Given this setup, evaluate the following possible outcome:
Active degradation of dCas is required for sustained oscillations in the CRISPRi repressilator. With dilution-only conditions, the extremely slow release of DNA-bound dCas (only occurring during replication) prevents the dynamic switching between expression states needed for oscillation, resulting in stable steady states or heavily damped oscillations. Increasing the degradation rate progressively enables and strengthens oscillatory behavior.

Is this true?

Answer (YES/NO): NO